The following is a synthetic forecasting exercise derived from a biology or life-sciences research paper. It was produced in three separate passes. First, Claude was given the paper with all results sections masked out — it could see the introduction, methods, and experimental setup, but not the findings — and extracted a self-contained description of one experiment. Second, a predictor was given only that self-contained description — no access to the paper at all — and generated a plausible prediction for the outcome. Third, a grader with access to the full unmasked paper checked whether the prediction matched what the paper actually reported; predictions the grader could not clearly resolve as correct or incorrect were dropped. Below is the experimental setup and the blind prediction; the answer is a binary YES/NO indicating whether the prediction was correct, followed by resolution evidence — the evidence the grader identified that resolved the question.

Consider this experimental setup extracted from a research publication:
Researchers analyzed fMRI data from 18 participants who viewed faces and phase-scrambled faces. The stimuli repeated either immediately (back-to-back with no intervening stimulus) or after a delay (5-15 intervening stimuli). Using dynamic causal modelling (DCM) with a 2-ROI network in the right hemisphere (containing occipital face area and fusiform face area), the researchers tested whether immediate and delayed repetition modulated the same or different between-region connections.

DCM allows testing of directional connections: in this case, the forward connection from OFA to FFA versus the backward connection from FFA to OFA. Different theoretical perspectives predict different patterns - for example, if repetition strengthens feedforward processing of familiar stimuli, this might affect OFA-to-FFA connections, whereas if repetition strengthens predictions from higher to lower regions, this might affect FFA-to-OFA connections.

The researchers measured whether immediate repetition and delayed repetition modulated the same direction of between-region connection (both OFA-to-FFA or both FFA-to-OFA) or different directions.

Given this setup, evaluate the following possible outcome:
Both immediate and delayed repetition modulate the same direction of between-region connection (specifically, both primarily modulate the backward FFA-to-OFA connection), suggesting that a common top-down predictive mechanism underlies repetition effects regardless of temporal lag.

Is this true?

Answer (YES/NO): NO